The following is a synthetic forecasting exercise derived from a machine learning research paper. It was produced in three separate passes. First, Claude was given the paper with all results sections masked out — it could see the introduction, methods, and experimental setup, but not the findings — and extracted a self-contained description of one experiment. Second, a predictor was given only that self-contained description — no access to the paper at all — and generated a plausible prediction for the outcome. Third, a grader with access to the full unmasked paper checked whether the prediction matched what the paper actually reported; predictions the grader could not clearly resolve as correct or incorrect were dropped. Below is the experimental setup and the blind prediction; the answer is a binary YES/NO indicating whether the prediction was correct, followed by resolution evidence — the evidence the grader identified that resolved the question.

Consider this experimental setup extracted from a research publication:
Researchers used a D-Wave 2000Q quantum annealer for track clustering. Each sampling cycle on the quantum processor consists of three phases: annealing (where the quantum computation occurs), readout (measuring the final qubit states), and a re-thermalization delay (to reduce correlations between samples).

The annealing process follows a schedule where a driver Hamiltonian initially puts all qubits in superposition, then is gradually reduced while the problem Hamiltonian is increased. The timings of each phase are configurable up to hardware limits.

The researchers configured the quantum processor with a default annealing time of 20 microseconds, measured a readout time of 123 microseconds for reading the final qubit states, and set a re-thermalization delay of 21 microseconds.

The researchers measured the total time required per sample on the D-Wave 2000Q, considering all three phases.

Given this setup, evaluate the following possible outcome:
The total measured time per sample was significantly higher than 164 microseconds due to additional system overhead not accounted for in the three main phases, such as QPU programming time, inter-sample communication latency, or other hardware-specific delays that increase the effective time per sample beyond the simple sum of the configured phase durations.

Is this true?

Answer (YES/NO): NO